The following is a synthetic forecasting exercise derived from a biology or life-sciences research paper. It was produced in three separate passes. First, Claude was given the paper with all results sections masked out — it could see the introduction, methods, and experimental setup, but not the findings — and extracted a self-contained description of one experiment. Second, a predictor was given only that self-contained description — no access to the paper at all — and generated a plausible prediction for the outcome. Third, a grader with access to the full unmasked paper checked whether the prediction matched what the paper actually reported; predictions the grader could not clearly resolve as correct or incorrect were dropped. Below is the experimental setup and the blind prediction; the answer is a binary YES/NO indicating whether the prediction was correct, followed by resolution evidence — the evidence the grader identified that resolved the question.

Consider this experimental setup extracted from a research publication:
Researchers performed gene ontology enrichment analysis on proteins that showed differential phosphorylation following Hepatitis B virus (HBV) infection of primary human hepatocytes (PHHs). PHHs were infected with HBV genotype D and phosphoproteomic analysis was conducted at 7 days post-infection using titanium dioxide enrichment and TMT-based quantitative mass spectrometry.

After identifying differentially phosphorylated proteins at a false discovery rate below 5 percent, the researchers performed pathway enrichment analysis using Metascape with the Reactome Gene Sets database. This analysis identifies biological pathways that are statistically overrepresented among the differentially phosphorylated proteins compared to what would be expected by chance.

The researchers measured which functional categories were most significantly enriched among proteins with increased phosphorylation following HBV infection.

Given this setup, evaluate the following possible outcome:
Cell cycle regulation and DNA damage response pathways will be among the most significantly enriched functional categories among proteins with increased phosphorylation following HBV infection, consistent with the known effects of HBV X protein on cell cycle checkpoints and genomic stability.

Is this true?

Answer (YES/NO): NO